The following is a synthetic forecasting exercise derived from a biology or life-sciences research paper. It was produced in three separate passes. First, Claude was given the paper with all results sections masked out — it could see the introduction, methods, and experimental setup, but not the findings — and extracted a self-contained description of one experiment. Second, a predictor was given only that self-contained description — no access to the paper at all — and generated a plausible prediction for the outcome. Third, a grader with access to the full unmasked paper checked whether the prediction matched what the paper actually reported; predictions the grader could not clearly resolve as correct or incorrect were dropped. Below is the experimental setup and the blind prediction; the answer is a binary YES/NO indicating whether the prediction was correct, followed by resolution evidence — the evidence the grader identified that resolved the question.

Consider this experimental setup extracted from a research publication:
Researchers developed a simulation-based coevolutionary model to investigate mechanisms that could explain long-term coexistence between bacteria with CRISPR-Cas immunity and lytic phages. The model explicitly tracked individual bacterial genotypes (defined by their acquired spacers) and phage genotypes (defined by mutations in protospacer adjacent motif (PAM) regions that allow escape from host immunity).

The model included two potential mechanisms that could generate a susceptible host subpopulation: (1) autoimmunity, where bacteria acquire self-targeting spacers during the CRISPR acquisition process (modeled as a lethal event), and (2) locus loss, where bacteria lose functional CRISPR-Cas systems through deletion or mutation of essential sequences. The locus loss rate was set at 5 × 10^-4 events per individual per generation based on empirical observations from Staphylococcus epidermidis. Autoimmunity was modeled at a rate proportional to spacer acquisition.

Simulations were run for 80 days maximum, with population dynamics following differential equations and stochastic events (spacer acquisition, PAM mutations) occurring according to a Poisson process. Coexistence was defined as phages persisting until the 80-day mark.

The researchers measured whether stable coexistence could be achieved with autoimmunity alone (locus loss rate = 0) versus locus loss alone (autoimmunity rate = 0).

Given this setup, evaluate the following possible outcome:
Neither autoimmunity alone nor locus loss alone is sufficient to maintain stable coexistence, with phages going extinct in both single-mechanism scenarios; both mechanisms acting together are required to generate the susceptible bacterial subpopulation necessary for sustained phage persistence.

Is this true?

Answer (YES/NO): NO